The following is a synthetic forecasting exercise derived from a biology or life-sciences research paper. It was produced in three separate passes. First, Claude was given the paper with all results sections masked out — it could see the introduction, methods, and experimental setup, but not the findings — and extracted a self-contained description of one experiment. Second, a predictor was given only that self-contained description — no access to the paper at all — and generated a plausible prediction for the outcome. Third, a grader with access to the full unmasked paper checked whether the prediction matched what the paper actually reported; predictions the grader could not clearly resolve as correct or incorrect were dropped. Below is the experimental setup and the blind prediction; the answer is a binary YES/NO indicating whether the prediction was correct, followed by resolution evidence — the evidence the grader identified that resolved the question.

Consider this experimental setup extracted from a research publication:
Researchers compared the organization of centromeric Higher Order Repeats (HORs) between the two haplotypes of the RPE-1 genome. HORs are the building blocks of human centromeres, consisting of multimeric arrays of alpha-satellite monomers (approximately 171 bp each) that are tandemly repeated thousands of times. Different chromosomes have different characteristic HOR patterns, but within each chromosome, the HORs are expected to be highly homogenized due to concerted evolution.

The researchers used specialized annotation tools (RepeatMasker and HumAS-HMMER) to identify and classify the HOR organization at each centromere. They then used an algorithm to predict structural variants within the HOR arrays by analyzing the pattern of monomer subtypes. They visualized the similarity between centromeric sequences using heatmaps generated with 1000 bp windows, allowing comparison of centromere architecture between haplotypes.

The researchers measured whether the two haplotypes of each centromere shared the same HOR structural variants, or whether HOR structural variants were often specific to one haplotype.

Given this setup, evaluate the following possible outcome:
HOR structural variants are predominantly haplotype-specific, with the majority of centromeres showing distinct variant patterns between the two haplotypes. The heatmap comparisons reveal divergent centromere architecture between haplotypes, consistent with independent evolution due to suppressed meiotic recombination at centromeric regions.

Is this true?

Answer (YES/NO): NO